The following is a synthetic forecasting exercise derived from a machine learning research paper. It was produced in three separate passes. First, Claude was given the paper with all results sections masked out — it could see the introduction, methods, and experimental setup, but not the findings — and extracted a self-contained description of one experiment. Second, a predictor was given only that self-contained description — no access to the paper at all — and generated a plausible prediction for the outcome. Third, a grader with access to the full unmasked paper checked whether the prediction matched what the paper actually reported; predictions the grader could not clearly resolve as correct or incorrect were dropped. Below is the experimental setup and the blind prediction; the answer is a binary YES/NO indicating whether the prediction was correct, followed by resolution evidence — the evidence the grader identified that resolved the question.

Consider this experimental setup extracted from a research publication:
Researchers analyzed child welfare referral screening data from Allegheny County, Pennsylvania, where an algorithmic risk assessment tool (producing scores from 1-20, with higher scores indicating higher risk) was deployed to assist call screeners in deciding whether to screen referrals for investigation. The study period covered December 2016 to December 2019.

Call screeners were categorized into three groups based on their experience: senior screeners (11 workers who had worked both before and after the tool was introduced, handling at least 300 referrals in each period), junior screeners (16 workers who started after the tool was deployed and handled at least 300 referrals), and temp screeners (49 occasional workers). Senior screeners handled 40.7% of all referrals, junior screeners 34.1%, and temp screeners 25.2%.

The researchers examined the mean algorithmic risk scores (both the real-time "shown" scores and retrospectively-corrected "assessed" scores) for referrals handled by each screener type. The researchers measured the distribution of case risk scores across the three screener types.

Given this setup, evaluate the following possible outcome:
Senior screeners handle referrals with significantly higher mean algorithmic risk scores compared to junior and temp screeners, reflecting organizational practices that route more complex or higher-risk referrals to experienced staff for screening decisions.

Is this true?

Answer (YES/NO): NO